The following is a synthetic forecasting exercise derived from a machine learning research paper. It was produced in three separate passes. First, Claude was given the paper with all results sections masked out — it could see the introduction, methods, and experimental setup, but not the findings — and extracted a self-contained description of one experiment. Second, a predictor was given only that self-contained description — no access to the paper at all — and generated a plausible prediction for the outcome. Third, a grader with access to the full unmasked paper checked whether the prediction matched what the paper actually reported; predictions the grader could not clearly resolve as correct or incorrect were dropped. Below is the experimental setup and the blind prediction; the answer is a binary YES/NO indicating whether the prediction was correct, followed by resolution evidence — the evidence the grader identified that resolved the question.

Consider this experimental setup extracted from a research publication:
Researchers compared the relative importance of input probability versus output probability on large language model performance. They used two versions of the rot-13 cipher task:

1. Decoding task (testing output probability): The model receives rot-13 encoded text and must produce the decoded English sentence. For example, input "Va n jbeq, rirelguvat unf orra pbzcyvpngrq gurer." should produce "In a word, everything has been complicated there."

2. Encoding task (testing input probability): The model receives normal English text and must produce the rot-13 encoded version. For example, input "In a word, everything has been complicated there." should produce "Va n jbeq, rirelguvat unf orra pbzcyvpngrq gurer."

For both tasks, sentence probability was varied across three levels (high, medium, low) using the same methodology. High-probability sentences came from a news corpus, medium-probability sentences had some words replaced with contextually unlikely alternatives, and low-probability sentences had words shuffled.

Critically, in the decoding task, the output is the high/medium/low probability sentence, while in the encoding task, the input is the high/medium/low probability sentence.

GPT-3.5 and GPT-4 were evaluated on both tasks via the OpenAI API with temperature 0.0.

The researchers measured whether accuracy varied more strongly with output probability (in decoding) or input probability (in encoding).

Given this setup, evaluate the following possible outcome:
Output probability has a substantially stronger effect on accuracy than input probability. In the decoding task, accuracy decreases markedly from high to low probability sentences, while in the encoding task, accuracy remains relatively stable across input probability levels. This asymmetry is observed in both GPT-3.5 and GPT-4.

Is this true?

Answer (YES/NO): NO